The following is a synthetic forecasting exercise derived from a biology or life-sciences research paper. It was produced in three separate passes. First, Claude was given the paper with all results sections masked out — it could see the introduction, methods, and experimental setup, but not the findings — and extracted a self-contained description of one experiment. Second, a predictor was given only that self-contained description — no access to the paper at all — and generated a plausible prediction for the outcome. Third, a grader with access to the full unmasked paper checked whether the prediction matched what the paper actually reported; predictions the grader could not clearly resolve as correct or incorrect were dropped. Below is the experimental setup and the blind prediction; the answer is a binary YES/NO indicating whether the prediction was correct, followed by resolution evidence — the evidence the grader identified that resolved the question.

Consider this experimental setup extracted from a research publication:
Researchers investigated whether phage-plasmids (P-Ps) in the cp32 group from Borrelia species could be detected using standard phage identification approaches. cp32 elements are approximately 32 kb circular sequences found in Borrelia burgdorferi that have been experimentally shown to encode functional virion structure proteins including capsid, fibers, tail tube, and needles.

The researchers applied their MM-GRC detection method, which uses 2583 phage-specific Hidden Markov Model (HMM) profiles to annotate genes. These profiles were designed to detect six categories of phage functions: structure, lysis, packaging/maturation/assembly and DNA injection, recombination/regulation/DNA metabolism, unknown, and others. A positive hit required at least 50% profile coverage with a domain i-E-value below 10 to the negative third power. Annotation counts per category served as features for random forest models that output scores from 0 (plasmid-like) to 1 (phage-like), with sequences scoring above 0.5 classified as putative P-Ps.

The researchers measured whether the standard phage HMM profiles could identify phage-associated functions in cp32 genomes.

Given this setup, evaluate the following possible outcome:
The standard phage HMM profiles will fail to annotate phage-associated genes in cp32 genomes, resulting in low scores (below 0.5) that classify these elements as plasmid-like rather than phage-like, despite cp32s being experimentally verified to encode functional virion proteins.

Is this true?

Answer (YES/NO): YES